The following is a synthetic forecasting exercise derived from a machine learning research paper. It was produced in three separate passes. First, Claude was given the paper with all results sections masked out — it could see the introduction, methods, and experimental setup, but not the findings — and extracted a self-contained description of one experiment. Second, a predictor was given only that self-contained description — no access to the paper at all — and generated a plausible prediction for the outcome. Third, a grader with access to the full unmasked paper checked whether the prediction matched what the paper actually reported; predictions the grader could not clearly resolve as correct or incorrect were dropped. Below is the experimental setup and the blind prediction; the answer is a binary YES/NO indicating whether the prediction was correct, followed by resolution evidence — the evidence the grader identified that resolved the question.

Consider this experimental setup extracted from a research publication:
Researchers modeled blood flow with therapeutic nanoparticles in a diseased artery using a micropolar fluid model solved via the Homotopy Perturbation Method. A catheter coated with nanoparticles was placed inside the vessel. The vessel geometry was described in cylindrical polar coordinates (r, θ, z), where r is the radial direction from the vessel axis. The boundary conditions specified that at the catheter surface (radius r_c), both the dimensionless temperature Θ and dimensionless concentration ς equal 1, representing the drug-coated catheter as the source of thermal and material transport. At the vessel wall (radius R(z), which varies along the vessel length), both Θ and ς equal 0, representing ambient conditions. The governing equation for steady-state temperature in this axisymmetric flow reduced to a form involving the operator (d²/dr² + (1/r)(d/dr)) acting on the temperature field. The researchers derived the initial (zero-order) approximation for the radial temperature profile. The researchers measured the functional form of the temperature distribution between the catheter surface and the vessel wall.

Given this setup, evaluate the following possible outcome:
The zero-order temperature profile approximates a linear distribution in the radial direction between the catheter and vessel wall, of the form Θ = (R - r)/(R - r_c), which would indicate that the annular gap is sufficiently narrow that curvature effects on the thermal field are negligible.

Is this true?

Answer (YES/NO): NO